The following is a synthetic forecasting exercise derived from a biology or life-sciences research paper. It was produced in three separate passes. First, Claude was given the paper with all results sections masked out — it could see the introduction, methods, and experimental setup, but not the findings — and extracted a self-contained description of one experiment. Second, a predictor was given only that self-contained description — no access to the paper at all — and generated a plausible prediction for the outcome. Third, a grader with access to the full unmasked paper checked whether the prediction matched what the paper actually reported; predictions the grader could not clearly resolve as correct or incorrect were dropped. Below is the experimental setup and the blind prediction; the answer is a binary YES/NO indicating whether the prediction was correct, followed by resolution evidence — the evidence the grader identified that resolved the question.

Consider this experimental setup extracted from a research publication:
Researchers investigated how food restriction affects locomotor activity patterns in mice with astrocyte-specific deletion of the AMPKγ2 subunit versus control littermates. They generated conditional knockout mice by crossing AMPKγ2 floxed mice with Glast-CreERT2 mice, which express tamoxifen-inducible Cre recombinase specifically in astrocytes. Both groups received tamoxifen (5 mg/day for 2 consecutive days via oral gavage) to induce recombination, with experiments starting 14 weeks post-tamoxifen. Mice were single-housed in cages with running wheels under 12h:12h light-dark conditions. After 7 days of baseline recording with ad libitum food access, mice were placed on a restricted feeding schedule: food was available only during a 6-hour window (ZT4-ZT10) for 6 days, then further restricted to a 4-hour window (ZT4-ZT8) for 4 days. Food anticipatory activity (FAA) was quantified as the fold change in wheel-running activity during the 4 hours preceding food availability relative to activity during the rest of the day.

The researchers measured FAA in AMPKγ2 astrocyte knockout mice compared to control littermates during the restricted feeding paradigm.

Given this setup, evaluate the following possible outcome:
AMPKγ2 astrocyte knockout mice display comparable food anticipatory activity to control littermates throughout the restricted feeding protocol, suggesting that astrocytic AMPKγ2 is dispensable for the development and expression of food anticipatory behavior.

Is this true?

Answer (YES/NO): NO